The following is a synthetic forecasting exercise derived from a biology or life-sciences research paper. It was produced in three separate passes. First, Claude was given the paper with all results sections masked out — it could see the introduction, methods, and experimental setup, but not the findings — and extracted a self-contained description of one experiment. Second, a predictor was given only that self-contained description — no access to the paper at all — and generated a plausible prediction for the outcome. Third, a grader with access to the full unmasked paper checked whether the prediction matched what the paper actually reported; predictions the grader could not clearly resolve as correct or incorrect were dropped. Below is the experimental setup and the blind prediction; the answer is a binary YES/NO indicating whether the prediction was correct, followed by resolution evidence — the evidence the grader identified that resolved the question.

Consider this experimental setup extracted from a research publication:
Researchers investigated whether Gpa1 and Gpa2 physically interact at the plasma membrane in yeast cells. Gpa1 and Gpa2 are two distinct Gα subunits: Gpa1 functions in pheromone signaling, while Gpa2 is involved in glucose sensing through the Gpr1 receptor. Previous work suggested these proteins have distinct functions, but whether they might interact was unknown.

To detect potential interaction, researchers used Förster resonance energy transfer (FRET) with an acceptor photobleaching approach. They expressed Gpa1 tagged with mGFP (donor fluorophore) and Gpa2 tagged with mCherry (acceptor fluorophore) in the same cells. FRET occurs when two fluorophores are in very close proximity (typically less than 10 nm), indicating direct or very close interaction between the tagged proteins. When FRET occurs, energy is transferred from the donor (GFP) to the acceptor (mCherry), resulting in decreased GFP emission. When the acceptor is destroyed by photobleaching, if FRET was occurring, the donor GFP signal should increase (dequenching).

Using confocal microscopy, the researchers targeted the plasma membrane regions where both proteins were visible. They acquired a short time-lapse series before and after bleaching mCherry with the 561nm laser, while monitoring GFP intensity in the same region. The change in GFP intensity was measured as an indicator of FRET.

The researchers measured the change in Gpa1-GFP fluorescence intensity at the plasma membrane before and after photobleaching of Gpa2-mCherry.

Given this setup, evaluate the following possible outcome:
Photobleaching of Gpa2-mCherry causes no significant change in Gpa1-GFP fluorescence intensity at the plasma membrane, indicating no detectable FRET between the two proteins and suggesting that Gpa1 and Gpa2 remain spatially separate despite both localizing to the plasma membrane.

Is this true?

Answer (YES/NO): NO